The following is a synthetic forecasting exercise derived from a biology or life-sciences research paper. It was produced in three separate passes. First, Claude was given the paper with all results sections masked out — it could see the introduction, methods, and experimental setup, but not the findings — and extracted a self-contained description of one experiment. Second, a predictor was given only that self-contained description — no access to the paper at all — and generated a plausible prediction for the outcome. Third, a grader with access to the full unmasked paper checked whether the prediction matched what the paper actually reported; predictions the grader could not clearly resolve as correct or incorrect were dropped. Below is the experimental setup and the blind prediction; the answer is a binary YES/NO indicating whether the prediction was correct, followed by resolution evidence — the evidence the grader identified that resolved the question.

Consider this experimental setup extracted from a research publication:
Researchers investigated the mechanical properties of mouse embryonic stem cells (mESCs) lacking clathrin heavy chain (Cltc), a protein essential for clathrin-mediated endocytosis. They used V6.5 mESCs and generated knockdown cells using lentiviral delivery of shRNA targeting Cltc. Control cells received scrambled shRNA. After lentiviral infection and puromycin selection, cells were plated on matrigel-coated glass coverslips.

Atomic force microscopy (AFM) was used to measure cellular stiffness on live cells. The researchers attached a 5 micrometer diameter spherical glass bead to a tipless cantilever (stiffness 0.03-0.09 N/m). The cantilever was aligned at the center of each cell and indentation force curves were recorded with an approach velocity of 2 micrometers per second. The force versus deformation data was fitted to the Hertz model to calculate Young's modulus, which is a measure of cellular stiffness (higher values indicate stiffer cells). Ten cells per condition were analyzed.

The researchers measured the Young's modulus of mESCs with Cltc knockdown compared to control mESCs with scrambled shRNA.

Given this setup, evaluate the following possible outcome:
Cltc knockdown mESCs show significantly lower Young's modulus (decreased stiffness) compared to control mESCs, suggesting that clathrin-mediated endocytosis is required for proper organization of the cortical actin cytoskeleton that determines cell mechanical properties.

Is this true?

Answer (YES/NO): NO